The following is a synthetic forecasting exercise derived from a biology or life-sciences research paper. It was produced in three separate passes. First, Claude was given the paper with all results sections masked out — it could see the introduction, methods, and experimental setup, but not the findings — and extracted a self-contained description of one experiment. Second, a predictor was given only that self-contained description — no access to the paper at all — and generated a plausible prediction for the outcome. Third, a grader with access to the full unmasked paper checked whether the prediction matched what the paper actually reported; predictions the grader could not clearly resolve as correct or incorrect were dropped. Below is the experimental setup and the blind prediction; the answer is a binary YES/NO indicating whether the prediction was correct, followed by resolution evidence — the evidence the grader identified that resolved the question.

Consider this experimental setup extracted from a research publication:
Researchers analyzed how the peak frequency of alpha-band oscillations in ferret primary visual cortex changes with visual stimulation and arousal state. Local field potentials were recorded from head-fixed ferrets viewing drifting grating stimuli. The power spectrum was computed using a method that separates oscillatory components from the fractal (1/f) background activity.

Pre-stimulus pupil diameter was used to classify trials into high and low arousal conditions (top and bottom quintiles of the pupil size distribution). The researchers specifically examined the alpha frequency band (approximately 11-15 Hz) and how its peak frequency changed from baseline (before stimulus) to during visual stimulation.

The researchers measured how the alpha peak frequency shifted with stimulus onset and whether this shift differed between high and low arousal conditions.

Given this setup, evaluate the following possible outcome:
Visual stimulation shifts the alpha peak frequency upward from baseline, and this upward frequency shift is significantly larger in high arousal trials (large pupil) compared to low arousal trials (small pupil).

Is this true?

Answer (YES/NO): NO